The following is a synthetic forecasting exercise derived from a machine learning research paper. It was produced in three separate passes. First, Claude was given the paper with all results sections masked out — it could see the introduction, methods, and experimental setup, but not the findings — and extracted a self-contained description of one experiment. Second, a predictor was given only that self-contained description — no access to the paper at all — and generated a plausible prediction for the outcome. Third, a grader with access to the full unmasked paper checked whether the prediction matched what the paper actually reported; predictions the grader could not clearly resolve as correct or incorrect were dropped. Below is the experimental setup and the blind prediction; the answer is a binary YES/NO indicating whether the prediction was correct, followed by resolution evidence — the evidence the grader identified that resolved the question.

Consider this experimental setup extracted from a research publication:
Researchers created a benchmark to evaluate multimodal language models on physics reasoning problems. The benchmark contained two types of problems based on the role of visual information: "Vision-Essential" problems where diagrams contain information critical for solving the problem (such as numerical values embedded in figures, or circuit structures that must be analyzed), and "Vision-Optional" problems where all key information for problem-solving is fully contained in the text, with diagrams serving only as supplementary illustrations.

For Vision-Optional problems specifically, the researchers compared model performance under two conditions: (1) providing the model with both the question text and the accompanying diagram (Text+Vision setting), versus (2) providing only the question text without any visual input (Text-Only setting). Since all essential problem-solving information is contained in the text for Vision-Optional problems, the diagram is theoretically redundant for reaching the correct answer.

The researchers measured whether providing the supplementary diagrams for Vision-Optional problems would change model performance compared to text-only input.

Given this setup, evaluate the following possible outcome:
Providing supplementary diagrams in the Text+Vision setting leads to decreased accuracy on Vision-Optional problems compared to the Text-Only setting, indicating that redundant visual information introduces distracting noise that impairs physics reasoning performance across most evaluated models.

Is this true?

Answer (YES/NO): NO